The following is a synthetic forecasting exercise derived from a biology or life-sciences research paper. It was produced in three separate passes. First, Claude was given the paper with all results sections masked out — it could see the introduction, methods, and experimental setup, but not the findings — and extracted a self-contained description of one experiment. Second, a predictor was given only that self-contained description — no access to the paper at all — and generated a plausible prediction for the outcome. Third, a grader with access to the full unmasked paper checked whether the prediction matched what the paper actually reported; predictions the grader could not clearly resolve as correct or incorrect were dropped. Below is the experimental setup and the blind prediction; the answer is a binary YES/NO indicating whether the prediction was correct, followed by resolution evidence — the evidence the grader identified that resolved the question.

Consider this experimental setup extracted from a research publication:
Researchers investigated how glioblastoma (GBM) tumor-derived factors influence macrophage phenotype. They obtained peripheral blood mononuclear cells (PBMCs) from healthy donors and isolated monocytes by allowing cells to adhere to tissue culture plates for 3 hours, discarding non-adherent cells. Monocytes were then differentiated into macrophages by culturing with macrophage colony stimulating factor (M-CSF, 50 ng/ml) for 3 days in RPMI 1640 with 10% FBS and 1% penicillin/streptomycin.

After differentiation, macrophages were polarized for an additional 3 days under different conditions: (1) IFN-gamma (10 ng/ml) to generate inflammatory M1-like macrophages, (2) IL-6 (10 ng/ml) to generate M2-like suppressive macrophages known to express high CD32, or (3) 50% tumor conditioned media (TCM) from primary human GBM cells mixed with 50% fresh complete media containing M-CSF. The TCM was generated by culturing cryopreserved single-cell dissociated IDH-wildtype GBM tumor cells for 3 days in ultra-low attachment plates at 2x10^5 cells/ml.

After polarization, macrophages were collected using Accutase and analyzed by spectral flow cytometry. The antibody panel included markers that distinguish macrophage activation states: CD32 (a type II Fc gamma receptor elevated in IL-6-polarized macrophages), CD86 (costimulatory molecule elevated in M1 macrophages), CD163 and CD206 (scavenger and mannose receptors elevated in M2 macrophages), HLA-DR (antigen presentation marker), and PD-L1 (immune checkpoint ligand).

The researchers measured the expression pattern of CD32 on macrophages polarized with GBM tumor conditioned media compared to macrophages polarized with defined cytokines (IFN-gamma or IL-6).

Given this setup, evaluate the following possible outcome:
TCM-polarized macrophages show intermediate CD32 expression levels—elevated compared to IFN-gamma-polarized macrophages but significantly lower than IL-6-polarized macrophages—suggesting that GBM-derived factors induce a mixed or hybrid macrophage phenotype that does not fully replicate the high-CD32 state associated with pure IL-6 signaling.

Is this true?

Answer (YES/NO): NO